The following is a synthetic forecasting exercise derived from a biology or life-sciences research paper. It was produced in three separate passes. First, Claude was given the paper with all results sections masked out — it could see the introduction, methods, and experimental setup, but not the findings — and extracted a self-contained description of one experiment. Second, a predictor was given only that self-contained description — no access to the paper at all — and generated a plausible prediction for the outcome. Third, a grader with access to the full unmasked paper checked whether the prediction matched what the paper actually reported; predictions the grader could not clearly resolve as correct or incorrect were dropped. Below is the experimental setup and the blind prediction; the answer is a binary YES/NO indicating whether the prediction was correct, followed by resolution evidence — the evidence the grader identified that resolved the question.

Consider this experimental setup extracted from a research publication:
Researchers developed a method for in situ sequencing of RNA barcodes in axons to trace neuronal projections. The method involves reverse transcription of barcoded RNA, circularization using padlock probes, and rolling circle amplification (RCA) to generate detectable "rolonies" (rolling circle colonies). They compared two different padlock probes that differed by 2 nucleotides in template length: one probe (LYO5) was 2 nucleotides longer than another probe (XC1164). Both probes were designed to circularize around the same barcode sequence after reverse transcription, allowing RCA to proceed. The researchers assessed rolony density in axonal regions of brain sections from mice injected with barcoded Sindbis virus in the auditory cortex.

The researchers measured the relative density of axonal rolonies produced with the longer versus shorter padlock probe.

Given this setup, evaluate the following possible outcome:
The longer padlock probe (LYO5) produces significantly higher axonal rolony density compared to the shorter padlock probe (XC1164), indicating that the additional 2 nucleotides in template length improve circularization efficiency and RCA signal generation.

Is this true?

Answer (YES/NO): YES